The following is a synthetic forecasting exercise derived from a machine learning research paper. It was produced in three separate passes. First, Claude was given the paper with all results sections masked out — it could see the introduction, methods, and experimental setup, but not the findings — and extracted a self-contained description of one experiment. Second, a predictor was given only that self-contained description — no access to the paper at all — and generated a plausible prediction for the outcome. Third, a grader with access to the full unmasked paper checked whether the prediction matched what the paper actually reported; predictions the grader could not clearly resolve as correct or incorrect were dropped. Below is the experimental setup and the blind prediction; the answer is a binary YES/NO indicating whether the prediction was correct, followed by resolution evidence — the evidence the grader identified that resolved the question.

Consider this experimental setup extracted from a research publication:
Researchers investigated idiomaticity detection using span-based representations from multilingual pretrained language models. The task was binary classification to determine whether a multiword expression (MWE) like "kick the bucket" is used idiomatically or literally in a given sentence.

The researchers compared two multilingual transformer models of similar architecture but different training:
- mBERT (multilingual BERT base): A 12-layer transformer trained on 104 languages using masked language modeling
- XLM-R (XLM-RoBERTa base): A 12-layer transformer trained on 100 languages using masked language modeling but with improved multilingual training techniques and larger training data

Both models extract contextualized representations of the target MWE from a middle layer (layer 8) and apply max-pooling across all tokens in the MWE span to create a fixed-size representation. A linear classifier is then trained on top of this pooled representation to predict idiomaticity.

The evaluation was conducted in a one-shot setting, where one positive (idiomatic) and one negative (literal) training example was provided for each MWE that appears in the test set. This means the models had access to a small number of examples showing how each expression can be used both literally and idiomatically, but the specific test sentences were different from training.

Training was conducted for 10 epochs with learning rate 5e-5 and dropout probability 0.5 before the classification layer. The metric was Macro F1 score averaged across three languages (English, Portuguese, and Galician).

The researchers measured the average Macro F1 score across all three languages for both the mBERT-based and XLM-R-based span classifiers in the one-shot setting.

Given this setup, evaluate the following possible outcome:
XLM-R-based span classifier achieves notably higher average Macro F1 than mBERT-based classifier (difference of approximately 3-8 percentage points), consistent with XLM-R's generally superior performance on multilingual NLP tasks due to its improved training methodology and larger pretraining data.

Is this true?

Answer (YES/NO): NO